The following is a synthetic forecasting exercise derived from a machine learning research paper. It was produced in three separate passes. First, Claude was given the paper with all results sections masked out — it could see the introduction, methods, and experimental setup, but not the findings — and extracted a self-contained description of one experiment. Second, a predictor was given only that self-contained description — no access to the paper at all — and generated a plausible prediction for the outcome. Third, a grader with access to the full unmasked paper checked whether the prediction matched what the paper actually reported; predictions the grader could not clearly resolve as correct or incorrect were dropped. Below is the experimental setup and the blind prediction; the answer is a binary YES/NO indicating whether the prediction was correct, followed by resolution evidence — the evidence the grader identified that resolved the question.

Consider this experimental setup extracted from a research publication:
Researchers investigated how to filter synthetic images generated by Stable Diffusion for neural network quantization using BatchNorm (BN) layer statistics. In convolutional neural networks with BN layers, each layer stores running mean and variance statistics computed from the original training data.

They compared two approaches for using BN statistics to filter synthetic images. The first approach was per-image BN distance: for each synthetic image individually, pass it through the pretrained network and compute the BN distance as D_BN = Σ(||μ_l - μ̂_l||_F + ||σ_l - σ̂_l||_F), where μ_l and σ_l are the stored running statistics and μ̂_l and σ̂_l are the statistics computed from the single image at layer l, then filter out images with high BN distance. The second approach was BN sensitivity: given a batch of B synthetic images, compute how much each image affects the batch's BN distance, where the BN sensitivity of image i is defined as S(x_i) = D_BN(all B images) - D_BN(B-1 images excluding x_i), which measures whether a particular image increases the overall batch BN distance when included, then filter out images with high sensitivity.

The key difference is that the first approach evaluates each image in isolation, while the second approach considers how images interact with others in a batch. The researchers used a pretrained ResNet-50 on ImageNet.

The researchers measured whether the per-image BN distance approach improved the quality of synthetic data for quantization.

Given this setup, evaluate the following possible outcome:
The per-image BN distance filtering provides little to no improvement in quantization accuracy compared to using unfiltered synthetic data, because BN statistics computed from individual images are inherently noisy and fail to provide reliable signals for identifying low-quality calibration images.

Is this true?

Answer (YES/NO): YES